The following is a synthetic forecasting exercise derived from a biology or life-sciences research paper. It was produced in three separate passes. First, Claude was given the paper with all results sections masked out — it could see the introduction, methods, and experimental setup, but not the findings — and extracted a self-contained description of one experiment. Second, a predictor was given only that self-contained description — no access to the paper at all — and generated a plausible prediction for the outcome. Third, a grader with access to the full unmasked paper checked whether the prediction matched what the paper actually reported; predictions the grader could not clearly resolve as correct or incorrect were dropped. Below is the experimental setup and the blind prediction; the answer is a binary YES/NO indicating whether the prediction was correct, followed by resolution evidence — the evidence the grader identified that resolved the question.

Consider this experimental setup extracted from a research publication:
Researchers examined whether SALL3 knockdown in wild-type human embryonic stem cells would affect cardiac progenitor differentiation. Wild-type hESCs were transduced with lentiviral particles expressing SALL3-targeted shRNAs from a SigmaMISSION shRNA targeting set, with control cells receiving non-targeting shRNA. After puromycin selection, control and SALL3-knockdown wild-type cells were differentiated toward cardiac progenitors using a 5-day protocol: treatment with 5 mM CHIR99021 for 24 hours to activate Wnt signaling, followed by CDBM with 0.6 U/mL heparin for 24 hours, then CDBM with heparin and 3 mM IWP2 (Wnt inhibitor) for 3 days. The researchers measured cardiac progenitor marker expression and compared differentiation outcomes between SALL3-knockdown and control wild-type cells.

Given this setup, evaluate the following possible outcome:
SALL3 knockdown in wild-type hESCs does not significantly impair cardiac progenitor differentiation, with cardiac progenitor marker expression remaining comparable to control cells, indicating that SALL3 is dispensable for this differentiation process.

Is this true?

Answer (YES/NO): NO